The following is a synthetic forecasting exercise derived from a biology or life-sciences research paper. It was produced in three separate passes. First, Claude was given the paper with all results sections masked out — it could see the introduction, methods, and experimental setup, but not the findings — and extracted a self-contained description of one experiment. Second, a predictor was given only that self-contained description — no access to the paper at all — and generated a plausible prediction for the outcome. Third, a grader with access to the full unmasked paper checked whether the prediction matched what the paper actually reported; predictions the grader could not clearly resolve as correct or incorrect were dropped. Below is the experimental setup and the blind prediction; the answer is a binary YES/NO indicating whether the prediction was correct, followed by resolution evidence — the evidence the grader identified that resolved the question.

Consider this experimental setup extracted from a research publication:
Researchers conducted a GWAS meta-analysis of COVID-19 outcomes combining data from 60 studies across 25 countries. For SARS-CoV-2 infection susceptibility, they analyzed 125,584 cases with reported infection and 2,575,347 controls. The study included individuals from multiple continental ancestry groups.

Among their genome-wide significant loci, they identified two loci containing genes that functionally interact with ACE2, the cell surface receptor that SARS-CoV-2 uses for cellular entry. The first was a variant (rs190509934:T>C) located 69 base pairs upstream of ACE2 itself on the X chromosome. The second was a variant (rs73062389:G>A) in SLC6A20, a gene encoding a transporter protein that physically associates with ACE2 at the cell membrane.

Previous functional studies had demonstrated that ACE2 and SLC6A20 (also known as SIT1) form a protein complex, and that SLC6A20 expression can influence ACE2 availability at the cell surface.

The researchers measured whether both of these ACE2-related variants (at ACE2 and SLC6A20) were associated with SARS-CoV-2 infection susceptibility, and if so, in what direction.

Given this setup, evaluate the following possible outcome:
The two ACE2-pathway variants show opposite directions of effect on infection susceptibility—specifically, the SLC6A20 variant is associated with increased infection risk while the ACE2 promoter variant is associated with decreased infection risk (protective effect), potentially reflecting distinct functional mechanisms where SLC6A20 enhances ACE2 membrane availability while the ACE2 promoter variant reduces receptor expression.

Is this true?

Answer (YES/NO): YES